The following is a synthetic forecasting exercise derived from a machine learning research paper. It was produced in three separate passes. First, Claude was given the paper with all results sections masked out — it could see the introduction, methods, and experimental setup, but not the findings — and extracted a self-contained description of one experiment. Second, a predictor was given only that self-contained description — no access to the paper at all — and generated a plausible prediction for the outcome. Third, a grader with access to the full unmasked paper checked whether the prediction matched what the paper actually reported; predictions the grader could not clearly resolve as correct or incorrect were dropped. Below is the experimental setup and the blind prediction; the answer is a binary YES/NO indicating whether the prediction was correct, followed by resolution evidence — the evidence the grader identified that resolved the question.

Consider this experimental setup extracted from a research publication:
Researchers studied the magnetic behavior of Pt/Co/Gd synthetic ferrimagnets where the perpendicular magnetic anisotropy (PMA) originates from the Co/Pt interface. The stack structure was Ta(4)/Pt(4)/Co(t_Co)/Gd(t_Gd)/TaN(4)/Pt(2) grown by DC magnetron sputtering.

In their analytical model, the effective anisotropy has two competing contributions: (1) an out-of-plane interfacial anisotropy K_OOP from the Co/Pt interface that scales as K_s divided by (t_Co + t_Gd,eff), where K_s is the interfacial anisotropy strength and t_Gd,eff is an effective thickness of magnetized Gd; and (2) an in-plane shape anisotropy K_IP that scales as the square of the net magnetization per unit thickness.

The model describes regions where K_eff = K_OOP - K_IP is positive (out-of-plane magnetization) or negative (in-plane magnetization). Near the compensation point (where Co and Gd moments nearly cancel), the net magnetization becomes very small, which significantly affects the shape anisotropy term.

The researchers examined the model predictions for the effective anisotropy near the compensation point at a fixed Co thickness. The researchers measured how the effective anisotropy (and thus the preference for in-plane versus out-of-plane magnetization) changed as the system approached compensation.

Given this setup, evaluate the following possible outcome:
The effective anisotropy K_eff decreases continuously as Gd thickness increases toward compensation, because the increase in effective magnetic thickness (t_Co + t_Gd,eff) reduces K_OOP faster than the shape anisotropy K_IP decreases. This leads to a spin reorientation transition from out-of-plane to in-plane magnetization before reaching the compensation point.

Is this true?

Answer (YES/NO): NO